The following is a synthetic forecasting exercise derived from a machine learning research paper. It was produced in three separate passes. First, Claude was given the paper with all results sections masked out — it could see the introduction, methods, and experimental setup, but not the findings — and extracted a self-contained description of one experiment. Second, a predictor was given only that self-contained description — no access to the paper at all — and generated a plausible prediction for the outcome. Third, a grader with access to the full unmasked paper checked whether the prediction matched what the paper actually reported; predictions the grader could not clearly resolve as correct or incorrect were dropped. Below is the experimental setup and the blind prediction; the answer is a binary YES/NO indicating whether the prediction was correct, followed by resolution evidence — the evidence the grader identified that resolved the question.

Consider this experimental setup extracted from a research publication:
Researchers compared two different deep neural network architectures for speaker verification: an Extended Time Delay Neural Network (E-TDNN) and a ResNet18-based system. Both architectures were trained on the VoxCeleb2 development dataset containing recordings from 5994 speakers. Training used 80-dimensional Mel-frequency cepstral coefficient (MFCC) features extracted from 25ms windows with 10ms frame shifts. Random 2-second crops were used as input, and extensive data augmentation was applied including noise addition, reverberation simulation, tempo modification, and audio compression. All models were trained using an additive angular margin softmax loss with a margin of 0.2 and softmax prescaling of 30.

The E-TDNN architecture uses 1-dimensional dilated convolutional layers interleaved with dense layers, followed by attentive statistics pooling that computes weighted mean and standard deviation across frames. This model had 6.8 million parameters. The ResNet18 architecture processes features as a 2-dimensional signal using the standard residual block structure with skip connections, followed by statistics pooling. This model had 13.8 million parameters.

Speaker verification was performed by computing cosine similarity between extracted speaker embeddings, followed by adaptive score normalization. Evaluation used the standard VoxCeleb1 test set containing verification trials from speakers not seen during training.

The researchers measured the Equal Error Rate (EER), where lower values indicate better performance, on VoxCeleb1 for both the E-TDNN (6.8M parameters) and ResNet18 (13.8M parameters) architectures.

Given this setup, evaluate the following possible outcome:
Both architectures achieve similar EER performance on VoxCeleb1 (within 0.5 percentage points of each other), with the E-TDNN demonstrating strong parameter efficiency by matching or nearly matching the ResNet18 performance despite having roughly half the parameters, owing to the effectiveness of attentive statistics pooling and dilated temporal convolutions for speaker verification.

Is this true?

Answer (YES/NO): YES